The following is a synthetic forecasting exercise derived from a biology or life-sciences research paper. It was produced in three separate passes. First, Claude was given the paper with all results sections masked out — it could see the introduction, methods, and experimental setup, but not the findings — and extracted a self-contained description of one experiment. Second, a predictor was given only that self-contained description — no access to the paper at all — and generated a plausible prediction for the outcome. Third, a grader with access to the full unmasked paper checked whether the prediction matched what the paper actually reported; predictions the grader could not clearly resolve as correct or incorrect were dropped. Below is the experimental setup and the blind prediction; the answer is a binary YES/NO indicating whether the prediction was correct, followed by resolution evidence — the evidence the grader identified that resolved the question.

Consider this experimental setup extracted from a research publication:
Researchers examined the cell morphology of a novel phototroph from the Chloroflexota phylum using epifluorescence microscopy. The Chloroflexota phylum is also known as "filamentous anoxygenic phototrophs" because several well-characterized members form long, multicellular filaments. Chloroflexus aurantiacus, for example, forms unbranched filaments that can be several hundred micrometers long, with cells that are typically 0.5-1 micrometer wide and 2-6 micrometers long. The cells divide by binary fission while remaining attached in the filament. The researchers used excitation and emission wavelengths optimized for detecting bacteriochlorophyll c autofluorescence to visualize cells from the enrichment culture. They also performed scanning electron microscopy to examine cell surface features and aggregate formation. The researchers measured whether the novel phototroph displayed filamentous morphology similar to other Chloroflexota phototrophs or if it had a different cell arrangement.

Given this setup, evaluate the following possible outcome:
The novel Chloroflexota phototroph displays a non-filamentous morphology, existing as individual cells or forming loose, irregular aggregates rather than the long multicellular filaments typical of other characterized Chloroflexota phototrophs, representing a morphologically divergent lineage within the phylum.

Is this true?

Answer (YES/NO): NO